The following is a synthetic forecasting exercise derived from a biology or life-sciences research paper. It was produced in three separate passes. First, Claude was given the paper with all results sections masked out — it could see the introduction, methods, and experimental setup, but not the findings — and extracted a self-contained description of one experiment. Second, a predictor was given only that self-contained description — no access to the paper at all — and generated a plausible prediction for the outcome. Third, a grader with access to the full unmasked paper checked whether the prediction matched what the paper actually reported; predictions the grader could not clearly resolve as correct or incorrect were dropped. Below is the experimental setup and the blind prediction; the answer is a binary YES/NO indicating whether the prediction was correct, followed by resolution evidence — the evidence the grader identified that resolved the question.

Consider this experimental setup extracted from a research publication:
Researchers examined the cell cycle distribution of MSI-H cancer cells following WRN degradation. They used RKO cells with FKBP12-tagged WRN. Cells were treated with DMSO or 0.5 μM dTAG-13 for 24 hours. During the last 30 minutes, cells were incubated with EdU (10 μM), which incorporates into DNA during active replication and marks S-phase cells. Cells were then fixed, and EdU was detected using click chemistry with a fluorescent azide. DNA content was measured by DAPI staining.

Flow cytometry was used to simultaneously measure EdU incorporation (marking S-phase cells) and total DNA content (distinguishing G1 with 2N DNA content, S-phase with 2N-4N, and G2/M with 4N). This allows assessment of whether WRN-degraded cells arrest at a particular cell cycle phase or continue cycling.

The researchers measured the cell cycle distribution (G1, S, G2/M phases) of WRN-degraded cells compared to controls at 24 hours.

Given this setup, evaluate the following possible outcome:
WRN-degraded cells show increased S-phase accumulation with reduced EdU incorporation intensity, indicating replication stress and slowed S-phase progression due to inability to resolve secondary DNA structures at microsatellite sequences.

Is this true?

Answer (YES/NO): NO